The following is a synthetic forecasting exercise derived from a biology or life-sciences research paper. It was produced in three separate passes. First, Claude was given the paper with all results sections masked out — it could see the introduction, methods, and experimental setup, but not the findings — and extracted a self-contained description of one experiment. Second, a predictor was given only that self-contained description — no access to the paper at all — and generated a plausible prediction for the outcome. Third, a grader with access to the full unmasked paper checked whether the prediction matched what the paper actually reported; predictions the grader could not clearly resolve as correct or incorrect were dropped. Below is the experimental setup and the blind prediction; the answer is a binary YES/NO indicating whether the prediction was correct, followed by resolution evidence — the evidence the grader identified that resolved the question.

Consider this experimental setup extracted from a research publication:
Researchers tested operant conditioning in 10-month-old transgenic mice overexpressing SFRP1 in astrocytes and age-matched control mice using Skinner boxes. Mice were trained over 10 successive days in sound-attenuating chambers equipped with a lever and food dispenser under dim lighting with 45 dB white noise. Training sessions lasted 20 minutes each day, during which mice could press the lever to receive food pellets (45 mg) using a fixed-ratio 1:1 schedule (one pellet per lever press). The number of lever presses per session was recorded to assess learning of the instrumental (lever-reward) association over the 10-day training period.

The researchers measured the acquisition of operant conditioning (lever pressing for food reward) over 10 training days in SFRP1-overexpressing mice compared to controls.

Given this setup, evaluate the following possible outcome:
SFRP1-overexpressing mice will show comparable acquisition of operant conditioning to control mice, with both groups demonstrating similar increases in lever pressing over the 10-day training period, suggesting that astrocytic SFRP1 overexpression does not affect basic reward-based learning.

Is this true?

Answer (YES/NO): YES